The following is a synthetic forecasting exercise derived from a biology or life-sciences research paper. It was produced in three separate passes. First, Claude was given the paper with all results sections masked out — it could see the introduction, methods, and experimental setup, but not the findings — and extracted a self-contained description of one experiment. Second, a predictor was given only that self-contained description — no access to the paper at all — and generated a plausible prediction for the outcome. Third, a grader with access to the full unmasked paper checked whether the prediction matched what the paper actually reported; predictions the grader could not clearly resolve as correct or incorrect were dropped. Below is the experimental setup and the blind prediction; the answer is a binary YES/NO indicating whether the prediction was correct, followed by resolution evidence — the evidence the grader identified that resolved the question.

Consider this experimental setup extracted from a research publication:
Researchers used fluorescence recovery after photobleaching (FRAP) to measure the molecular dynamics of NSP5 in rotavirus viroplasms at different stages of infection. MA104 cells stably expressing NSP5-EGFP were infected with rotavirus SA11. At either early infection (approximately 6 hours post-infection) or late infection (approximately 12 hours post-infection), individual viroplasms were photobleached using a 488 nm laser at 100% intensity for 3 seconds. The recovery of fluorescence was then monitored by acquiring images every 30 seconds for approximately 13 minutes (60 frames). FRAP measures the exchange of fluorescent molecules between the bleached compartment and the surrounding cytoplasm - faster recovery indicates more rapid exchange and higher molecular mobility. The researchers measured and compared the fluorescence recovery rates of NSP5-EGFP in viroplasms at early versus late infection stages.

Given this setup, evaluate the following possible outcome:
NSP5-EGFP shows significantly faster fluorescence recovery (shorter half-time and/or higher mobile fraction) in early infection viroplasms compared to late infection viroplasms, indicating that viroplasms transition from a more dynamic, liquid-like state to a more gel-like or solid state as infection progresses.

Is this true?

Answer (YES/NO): YES